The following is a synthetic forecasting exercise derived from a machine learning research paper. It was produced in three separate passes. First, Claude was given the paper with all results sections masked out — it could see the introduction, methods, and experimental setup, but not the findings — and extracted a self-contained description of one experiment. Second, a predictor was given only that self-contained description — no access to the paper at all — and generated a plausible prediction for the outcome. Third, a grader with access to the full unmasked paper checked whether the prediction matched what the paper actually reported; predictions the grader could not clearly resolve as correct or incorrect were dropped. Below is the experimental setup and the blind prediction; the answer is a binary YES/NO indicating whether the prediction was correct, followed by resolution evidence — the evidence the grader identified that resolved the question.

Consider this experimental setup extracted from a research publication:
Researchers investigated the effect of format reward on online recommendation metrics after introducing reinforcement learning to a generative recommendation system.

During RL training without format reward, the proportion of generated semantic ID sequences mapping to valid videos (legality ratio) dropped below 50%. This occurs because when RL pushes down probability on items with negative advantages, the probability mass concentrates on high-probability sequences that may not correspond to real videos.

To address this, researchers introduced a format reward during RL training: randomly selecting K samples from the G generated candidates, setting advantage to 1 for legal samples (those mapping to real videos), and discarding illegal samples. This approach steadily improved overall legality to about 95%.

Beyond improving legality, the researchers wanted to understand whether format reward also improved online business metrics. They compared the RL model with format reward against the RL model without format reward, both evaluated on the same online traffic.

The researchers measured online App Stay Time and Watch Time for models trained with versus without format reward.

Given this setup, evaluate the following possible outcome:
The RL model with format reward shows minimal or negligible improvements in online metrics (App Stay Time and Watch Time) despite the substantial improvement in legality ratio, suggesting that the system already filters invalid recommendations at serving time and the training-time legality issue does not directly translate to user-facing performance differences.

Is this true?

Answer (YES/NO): NO